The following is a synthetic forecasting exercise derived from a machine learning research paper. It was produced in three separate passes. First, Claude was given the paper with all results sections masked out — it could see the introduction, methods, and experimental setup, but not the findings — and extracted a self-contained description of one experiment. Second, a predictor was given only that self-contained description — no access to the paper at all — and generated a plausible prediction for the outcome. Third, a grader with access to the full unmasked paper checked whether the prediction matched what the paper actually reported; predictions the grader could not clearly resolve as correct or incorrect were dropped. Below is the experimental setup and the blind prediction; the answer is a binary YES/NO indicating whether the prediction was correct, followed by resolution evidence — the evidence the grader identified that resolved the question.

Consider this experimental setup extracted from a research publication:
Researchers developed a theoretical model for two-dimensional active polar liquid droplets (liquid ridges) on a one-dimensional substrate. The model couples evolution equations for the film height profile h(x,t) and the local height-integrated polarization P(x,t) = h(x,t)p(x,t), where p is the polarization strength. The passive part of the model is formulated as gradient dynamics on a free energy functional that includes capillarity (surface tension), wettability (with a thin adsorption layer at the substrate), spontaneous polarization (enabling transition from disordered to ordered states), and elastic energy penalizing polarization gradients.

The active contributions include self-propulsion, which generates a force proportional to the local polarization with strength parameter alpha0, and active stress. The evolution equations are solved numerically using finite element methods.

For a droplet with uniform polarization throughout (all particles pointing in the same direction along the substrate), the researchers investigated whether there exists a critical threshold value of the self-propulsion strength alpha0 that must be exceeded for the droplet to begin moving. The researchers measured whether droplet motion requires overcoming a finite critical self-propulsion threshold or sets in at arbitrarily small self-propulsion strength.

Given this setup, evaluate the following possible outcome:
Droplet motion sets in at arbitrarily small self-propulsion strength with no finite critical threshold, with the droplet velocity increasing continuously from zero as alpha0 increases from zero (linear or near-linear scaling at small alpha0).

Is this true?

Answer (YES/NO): YES